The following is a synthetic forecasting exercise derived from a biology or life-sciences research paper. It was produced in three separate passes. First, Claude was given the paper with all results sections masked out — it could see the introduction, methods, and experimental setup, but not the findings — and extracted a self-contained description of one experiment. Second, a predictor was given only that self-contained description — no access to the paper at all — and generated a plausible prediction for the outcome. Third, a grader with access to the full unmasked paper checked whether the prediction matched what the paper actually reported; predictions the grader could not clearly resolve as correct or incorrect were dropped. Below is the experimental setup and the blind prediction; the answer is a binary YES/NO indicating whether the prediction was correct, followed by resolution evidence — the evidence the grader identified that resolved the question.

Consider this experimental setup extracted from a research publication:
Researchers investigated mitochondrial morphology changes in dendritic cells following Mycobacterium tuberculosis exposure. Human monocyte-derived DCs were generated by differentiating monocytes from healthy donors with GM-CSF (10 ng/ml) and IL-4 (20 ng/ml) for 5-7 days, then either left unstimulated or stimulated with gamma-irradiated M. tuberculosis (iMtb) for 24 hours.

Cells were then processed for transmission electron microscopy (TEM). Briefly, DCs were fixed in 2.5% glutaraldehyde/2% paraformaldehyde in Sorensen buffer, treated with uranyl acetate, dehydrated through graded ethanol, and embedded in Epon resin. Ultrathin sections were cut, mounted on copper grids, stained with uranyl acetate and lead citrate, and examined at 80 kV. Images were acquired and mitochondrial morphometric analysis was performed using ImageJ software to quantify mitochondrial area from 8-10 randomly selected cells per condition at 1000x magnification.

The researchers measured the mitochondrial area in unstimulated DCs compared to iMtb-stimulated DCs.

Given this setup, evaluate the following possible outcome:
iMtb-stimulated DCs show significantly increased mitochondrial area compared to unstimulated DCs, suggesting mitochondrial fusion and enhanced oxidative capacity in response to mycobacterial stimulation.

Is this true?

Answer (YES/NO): YES